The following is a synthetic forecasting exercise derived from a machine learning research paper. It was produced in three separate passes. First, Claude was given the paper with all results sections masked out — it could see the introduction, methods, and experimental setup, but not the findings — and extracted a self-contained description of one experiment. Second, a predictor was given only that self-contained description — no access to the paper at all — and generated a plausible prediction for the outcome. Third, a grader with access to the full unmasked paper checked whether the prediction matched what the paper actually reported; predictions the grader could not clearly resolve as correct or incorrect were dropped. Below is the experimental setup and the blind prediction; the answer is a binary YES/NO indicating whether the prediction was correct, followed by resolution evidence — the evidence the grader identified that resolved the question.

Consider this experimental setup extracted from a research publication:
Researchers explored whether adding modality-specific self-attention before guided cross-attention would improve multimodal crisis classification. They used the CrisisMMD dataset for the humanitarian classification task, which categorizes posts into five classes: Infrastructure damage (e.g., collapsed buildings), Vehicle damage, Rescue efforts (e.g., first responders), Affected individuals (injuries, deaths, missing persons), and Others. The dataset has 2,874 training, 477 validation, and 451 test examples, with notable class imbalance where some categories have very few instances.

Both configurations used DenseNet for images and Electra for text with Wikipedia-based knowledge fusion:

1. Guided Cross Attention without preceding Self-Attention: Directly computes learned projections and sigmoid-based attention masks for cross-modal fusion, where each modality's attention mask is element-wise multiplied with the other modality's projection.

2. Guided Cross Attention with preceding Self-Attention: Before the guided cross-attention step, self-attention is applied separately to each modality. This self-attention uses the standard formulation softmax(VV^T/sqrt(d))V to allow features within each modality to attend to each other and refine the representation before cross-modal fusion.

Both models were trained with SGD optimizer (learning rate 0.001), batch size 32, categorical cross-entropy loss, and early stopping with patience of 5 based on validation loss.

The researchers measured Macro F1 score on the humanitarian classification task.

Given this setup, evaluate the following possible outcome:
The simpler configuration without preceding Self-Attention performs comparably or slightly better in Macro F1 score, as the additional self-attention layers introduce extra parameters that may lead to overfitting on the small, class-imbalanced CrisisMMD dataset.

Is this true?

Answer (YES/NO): NO